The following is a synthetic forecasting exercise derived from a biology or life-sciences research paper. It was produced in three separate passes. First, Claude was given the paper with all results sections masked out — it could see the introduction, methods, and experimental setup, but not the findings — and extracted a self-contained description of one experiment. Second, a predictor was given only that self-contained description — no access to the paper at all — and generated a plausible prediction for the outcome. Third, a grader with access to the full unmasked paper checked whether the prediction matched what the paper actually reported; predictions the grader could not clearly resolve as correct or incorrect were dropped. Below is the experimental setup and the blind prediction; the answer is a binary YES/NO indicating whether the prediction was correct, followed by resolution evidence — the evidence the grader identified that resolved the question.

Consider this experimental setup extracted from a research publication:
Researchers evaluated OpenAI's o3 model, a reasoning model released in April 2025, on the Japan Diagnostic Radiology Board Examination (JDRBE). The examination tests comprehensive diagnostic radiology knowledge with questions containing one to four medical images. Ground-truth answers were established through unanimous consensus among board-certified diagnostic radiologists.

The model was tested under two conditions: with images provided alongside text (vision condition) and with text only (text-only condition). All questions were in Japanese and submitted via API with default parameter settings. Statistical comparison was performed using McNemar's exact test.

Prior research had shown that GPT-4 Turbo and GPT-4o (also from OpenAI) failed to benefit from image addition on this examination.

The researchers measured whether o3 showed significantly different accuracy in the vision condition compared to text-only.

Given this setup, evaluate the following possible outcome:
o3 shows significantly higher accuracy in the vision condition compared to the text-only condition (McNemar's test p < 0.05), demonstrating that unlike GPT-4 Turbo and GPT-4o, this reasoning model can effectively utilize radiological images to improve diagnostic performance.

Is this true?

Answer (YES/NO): NO